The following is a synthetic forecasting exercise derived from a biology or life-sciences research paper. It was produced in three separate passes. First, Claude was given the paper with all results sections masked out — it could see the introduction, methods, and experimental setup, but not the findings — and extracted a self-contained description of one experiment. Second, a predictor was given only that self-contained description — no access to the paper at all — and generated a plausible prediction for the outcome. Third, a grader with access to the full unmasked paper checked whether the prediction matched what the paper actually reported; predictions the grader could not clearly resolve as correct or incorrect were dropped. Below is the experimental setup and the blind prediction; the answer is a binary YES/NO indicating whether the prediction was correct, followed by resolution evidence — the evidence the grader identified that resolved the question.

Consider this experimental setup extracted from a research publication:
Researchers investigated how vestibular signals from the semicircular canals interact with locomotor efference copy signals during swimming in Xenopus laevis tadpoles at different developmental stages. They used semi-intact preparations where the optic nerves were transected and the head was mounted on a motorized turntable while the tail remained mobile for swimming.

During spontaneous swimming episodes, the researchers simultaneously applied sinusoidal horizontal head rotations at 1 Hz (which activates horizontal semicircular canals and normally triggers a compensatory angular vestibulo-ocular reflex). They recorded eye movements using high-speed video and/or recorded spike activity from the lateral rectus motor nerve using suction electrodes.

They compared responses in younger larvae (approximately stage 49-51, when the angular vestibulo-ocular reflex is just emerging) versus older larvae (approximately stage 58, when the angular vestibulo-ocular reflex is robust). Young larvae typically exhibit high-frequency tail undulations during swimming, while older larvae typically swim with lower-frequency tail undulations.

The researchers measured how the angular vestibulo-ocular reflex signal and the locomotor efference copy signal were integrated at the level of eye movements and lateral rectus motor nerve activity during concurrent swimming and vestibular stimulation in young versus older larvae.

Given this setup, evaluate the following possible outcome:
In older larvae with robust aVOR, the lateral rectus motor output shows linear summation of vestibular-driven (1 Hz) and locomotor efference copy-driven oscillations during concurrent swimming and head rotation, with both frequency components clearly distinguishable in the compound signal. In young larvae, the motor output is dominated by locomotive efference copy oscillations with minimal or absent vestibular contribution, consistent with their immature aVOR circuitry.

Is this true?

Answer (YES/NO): NO